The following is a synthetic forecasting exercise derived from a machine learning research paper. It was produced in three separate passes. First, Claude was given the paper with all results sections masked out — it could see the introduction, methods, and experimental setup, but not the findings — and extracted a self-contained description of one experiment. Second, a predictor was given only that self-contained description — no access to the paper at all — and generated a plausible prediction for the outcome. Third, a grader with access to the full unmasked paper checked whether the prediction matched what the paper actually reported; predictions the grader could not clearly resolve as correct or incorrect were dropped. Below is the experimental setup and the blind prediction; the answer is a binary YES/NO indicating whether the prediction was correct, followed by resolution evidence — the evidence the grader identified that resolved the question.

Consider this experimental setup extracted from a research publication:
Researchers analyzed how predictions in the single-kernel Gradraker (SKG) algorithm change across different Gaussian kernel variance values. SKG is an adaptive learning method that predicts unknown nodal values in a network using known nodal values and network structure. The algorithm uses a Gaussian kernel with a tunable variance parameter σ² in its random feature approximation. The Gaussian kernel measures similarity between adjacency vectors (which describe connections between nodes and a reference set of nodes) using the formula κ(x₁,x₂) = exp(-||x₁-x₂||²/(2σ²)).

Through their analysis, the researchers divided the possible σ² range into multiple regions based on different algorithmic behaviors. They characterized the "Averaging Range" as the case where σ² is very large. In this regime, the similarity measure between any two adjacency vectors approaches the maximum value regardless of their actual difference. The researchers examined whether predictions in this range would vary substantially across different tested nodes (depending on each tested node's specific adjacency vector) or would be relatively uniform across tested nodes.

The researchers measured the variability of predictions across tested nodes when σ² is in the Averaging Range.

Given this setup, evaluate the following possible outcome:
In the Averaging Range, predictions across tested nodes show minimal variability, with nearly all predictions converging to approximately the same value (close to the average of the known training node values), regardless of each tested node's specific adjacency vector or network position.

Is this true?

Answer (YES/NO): NO